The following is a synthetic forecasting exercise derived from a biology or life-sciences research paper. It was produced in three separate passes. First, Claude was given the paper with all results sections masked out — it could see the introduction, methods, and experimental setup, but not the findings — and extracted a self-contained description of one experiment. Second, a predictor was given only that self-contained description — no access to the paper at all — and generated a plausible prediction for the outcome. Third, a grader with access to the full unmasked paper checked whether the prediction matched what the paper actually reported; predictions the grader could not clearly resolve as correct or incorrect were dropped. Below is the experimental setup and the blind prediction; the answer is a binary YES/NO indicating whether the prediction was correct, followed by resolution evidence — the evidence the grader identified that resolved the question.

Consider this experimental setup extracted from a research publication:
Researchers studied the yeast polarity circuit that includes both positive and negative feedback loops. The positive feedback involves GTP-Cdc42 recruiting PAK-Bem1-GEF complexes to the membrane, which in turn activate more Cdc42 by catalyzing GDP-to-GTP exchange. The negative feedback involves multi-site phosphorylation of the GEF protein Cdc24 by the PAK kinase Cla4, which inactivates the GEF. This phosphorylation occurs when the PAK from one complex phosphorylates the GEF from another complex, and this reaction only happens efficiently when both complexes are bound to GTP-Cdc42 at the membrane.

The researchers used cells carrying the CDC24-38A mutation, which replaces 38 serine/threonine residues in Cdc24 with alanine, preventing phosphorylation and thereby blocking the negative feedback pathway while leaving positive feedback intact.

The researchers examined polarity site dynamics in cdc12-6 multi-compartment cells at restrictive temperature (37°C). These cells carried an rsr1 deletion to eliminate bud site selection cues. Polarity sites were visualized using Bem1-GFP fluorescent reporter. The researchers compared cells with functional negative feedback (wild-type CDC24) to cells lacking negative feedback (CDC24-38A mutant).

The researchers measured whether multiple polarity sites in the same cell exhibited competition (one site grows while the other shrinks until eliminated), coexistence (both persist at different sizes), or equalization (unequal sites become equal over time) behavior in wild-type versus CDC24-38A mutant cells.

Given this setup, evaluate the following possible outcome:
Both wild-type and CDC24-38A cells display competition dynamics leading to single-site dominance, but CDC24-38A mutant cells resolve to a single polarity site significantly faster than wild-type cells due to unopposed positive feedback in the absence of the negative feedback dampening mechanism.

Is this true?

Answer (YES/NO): NO